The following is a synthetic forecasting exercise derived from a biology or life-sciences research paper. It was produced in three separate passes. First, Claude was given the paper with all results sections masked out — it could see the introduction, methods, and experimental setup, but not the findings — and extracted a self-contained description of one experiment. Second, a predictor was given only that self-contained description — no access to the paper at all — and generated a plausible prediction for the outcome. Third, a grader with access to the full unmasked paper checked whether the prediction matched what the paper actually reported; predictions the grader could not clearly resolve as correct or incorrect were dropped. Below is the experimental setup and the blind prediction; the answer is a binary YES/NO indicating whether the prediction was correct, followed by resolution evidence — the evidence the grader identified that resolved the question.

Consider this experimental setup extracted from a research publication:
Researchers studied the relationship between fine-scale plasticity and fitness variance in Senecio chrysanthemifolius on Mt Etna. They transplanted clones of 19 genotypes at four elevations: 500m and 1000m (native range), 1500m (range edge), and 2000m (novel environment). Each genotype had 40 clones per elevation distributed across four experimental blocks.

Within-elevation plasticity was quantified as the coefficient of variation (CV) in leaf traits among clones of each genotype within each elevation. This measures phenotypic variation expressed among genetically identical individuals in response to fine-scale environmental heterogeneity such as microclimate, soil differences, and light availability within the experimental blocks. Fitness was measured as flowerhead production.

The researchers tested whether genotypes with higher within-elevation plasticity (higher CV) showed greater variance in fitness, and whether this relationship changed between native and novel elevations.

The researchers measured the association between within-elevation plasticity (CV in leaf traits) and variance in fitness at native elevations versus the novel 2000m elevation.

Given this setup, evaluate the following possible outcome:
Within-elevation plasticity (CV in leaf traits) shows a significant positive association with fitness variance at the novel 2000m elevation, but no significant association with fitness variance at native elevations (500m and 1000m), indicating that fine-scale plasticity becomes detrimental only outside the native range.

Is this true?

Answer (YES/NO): NO